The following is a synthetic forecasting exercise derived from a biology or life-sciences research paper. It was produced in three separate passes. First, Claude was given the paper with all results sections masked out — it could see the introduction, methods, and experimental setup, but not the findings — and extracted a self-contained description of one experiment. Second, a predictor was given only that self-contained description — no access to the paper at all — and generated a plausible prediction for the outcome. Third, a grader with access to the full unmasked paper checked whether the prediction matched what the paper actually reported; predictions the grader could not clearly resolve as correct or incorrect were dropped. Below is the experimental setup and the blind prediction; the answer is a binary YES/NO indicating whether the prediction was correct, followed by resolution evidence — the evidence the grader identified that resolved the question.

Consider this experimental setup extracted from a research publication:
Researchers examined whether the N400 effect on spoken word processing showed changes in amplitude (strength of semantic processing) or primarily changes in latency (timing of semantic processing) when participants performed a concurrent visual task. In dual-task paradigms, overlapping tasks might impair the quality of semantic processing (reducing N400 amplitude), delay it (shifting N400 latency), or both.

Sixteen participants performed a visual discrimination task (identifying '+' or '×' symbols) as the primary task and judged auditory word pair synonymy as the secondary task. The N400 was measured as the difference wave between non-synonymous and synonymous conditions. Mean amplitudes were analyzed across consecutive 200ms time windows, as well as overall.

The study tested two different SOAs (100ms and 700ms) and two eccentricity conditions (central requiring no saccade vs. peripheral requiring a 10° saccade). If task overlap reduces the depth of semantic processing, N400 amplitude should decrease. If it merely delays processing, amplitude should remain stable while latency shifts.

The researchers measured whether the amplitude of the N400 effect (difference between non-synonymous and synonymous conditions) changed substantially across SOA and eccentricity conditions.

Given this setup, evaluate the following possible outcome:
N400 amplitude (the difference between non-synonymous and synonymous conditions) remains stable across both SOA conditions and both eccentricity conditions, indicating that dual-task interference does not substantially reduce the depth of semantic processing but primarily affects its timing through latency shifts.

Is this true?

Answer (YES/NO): NO